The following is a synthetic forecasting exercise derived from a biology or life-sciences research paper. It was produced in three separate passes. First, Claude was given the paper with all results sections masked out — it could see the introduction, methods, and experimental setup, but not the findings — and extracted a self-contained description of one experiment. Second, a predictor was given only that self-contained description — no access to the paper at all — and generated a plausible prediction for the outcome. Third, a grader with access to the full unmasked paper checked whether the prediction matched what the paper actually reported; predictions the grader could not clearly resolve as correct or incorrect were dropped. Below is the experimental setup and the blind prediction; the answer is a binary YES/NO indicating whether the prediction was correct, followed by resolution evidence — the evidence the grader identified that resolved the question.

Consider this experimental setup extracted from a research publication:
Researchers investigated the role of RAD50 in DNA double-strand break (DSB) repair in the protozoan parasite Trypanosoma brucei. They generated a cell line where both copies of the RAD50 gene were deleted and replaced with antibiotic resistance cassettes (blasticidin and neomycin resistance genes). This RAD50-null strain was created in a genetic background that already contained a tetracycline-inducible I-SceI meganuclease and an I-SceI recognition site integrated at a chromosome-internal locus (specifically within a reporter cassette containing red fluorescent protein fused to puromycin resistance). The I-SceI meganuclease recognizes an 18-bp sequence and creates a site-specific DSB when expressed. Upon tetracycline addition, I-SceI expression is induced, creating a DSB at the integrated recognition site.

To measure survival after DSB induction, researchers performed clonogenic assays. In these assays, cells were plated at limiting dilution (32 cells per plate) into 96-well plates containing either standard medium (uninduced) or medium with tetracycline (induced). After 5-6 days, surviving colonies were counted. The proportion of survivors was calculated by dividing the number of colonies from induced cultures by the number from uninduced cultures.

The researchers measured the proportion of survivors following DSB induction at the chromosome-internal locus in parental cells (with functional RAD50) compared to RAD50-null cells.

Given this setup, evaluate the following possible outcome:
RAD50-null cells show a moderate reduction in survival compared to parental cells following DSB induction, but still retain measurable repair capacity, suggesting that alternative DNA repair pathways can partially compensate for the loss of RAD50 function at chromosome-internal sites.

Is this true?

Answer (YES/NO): NO